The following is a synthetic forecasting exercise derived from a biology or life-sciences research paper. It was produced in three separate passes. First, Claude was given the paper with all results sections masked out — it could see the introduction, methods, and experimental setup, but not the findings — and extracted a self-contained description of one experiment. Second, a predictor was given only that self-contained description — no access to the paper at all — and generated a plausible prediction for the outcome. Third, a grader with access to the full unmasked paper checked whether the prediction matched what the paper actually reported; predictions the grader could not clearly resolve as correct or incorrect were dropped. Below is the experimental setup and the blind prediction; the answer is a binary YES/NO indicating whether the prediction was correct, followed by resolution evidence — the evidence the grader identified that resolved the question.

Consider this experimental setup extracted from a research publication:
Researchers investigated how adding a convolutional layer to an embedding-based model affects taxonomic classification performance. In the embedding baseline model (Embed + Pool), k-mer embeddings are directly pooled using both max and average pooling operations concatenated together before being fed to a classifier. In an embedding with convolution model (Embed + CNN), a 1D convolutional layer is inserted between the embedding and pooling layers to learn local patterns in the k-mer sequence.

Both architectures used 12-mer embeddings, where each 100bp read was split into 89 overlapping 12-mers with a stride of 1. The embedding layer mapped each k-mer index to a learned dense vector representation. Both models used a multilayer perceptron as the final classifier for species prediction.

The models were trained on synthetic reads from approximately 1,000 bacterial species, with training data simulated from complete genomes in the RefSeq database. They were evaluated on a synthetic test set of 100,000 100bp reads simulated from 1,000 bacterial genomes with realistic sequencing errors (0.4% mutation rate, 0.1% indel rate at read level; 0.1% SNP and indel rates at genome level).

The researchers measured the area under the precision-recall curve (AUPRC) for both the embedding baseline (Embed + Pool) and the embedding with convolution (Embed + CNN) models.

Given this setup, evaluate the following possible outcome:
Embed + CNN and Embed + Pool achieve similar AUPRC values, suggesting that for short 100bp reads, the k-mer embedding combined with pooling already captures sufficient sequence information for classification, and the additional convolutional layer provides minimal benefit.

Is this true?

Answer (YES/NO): NO